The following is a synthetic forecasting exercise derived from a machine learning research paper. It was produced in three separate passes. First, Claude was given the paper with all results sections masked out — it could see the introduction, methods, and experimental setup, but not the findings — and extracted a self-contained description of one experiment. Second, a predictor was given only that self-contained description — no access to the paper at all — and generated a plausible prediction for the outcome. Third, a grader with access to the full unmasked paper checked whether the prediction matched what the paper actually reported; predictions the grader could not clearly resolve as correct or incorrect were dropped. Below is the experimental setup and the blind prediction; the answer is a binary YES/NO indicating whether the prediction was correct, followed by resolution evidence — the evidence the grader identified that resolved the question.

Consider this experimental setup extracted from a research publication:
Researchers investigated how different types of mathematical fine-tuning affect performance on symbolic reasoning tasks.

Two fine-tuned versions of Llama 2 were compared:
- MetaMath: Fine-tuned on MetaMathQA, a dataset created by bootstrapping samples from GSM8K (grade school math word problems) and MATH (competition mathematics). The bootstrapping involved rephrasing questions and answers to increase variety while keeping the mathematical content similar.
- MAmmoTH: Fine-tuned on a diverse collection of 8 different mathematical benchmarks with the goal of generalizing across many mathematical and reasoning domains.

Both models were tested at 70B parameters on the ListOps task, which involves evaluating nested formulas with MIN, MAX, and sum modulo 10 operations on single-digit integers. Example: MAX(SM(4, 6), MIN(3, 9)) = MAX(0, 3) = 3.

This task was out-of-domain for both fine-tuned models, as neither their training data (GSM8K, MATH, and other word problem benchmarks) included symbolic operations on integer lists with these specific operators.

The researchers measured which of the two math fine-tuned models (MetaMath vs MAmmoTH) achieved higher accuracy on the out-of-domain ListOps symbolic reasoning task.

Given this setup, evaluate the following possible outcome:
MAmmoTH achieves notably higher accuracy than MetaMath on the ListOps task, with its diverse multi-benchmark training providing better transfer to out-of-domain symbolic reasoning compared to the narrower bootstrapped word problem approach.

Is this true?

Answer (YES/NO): NO